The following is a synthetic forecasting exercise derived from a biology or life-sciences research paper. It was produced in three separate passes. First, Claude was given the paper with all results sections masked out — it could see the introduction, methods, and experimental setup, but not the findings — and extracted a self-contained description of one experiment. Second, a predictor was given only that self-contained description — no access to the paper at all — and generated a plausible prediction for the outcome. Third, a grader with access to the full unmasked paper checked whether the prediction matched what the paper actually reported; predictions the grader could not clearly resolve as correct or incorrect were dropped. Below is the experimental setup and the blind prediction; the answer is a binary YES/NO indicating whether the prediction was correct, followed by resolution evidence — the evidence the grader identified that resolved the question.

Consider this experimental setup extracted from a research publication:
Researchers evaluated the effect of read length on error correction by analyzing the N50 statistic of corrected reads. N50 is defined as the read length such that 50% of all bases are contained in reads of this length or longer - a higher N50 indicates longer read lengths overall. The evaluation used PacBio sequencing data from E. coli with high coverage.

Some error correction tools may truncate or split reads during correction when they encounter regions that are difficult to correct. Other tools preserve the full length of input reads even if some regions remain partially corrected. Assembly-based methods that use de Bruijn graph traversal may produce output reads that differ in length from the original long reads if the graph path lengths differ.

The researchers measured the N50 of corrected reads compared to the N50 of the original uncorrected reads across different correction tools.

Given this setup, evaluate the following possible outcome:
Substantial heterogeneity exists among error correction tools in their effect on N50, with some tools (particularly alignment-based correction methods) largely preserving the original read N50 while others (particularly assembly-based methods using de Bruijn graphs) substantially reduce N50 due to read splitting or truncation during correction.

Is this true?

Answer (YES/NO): NO